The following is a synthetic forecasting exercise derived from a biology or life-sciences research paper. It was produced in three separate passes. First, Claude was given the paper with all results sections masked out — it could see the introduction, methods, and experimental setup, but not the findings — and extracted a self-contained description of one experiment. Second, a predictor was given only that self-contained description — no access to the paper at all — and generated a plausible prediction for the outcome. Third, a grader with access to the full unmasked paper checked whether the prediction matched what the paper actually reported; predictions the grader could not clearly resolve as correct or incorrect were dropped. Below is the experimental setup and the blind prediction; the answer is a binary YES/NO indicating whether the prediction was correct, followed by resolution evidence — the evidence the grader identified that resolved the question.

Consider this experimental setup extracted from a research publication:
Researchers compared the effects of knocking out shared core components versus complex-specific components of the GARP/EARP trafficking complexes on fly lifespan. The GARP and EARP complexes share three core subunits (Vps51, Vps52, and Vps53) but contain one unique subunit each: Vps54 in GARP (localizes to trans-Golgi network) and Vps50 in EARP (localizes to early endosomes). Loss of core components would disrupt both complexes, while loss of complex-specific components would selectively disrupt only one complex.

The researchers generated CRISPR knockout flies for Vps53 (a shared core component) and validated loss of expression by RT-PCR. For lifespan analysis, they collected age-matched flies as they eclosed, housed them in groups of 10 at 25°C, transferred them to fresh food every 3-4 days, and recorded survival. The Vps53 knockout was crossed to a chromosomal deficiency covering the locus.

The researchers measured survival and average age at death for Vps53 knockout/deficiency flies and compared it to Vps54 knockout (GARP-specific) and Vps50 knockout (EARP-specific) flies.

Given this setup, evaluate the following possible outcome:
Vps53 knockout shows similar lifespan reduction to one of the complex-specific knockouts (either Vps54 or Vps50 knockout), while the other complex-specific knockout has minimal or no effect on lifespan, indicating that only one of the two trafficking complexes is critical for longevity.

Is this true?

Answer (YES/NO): NO